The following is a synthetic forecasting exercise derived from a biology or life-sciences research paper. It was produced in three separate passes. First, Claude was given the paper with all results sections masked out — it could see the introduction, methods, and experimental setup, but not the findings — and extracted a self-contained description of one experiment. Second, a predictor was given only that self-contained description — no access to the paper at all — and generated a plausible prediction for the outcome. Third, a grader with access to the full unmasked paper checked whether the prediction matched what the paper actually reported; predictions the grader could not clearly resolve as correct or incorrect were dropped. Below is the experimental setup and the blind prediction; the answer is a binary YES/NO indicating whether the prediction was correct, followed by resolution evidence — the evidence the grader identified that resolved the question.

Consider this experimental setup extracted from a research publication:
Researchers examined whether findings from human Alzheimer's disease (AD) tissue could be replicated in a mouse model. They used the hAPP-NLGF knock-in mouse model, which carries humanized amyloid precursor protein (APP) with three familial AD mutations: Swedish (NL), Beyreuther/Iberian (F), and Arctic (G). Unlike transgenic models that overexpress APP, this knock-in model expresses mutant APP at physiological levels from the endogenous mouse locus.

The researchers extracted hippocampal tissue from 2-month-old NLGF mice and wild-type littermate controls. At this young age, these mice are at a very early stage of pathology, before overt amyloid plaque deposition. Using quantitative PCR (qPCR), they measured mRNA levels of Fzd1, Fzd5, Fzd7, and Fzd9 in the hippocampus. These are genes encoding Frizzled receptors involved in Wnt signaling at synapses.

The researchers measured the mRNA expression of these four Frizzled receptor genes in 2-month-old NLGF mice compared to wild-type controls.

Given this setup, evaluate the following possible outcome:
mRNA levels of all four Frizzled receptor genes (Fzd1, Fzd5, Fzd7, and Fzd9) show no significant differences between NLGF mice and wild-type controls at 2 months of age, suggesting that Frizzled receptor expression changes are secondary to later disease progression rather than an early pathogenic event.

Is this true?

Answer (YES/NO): NO